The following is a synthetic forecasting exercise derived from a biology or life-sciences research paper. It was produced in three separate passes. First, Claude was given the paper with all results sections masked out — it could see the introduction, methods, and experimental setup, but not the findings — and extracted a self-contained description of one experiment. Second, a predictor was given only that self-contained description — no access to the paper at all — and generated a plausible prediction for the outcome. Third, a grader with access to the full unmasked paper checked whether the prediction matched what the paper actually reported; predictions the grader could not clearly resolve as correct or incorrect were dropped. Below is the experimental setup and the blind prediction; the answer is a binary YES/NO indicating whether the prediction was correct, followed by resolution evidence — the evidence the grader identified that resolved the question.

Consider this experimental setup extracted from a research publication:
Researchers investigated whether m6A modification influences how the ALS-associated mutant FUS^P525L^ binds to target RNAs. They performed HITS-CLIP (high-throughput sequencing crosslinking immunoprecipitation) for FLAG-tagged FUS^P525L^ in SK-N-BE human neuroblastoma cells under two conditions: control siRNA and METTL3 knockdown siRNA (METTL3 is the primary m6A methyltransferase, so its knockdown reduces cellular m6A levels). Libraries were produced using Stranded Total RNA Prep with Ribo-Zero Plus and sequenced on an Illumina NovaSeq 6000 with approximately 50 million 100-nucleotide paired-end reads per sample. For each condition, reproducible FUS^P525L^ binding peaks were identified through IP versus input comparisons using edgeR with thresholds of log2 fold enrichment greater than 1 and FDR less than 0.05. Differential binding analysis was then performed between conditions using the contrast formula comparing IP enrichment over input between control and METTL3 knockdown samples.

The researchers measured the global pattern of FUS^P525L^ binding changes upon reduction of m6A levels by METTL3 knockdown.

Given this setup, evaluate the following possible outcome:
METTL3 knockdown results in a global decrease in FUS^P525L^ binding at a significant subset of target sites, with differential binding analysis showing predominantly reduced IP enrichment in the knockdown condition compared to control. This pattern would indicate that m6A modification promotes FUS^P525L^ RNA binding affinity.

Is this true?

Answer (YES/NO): NO